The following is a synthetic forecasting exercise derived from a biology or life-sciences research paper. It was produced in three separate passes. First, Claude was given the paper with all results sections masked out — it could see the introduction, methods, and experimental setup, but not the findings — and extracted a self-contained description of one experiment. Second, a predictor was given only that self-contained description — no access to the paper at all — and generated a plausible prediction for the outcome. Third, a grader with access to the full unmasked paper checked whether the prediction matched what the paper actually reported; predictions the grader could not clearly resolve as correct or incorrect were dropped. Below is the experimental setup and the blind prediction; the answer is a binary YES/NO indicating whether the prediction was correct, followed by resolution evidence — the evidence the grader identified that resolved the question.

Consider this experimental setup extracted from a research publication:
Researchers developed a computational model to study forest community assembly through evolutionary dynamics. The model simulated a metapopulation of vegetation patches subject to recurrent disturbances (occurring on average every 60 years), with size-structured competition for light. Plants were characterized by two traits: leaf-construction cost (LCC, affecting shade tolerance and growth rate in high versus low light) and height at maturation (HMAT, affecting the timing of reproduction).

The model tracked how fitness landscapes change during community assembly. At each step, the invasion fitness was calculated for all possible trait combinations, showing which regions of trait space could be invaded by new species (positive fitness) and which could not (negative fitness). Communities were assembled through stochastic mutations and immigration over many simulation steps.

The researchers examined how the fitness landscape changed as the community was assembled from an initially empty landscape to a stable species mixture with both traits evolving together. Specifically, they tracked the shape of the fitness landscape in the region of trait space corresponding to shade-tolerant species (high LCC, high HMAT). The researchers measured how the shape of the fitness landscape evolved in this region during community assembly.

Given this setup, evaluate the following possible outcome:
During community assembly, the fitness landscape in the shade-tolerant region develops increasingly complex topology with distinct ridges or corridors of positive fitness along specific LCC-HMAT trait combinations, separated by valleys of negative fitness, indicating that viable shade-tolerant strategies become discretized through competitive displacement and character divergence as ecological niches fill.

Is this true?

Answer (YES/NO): NO